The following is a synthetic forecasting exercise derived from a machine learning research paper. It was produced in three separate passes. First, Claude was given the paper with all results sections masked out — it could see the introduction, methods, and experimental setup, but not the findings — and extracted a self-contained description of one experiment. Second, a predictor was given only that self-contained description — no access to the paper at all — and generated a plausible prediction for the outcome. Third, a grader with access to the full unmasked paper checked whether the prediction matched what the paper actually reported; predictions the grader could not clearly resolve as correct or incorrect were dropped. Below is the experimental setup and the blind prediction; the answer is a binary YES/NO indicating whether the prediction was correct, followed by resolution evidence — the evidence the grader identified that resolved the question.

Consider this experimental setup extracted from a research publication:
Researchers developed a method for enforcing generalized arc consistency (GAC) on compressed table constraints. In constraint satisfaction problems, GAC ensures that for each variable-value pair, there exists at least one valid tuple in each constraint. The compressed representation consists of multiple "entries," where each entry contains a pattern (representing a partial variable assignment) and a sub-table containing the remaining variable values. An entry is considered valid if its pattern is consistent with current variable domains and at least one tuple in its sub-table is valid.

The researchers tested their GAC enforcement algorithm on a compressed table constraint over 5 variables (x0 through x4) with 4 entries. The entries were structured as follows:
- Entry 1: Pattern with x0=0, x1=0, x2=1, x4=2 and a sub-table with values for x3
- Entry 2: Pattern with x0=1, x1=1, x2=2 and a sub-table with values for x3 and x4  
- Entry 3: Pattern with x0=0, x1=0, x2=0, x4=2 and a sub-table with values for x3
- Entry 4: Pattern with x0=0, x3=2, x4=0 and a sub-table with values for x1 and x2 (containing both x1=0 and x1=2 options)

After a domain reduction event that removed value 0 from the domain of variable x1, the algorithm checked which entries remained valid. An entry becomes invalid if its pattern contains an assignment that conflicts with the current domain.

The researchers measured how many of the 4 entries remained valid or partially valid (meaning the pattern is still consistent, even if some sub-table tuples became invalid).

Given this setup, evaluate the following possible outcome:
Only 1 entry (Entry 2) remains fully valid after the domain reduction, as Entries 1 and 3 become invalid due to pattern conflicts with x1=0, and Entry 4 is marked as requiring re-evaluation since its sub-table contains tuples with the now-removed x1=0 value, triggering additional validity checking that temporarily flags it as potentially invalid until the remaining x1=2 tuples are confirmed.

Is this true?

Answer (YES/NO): NO